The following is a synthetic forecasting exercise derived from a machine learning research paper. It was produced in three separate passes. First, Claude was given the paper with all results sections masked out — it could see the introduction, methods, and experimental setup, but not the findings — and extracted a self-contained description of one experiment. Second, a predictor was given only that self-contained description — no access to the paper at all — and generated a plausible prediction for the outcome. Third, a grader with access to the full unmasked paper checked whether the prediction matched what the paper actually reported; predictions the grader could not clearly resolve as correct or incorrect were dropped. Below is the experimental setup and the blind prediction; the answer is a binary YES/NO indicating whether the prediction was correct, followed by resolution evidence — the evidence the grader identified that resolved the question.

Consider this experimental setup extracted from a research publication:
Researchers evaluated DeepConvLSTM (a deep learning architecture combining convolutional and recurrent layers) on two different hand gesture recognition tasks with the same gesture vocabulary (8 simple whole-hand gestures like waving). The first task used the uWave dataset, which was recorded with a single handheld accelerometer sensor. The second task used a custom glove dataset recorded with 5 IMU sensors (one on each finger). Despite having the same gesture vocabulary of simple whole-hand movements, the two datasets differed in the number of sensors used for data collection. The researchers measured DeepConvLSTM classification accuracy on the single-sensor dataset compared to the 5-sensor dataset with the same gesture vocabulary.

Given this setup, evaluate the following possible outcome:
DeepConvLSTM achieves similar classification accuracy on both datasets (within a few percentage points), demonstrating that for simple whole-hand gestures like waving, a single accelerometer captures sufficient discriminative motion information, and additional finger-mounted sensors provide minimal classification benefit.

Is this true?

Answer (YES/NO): YES